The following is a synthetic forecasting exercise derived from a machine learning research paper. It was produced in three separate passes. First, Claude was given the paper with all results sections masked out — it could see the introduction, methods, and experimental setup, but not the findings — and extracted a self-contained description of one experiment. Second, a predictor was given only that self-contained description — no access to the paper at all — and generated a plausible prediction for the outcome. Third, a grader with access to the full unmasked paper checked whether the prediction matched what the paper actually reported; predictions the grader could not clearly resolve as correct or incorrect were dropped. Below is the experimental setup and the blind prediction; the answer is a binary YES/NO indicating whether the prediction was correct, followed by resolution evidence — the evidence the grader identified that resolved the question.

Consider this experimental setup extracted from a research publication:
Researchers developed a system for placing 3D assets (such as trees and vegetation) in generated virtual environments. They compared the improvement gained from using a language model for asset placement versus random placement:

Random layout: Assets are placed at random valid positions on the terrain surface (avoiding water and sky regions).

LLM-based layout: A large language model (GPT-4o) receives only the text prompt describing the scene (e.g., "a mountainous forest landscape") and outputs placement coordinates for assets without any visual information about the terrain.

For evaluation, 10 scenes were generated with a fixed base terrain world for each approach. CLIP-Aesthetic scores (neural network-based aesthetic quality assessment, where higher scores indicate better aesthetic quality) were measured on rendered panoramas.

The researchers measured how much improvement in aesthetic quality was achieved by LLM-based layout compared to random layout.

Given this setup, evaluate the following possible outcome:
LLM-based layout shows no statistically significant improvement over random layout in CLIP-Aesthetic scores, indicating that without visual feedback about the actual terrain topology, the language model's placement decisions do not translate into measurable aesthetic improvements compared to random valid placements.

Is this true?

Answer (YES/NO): NO